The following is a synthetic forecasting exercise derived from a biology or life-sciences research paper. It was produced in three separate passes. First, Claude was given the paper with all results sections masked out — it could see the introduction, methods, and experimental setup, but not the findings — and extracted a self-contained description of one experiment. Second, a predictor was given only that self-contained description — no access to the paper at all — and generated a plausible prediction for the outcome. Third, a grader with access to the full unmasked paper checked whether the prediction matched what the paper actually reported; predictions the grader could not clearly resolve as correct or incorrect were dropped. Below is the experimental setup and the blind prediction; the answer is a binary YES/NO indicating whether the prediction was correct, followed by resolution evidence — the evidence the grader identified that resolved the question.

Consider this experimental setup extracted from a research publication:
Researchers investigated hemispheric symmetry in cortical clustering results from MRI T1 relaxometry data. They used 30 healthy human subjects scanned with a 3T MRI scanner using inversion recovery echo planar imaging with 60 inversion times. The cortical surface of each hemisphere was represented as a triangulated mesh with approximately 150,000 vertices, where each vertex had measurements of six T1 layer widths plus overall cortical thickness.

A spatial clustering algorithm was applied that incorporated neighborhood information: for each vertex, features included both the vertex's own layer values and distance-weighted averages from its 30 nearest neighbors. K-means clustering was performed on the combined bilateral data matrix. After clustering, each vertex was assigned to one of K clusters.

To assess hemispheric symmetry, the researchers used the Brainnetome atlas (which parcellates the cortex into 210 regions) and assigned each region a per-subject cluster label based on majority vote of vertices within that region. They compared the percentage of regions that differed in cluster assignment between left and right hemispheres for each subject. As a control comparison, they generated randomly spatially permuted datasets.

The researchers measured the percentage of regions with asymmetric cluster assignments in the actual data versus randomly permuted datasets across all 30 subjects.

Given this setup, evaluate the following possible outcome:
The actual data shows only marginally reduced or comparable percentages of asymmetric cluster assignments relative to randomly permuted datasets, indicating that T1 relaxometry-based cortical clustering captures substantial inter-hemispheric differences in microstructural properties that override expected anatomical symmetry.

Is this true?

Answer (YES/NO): NO